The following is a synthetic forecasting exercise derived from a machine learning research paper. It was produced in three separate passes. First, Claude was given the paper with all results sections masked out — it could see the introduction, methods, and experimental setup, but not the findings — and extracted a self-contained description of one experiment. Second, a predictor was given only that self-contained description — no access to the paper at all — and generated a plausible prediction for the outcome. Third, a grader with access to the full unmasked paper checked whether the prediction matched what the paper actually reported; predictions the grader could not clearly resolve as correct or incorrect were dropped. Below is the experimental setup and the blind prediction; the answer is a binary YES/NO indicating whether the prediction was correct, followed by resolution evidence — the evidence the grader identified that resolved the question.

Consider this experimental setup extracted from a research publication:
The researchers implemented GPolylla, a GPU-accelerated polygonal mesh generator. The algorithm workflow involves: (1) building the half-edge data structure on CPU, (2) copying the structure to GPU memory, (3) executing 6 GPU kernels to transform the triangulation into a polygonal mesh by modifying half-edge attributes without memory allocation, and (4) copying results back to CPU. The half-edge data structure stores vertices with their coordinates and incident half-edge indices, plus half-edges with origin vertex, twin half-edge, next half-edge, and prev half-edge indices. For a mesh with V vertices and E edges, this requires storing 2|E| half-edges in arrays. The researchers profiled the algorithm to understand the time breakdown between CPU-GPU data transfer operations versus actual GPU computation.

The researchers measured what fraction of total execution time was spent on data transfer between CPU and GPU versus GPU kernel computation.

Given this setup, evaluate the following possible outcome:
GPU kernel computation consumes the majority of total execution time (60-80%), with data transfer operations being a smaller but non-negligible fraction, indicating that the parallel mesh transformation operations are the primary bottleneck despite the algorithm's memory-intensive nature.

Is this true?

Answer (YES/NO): NO